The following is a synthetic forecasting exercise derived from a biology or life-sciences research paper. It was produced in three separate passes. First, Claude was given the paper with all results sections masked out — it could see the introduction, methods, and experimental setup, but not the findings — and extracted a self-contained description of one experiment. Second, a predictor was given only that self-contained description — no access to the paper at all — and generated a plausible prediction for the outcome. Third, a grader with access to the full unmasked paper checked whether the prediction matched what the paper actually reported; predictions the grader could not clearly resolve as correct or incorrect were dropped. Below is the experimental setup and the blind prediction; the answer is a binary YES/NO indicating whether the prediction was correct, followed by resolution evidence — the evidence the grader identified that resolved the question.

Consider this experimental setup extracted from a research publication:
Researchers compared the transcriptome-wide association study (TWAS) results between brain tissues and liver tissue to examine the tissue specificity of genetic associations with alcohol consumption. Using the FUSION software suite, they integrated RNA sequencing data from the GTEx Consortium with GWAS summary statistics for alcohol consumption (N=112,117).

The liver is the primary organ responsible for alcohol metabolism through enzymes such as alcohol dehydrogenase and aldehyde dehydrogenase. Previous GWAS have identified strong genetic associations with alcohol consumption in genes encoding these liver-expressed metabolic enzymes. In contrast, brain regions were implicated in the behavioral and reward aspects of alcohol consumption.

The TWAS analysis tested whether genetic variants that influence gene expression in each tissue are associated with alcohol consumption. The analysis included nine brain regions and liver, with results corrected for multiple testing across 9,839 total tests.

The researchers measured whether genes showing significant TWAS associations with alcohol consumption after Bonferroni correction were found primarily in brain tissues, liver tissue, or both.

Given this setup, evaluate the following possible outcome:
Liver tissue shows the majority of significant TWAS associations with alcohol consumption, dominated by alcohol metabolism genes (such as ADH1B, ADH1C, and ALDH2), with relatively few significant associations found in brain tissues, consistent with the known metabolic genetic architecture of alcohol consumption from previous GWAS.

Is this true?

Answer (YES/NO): NO